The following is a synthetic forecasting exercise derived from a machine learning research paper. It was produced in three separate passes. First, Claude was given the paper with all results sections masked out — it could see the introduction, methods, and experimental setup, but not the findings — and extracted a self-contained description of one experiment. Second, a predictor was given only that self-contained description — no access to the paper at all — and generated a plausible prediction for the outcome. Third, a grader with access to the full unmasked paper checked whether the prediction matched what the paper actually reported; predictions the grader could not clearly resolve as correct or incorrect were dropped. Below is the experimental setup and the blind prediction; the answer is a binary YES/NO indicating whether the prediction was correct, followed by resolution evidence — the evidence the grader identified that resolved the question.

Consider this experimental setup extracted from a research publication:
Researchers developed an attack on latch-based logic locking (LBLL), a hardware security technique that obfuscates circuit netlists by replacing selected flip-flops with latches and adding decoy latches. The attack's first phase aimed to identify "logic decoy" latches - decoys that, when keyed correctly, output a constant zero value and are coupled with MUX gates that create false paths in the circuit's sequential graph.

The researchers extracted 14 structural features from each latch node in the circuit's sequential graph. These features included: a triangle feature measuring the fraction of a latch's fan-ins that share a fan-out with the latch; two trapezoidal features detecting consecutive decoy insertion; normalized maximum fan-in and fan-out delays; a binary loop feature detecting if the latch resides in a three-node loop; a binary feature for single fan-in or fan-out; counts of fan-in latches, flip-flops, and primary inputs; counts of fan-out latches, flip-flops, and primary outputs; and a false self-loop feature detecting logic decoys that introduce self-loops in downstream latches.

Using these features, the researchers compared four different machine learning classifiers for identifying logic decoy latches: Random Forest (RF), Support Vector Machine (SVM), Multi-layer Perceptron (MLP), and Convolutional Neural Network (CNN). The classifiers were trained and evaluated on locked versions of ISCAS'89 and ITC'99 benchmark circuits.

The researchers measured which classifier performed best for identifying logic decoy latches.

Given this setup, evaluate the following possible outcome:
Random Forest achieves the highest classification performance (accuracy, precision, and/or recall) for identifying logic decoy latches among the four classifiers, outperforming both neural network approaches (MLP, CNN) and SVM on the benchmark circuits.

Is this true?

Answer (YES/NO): YES